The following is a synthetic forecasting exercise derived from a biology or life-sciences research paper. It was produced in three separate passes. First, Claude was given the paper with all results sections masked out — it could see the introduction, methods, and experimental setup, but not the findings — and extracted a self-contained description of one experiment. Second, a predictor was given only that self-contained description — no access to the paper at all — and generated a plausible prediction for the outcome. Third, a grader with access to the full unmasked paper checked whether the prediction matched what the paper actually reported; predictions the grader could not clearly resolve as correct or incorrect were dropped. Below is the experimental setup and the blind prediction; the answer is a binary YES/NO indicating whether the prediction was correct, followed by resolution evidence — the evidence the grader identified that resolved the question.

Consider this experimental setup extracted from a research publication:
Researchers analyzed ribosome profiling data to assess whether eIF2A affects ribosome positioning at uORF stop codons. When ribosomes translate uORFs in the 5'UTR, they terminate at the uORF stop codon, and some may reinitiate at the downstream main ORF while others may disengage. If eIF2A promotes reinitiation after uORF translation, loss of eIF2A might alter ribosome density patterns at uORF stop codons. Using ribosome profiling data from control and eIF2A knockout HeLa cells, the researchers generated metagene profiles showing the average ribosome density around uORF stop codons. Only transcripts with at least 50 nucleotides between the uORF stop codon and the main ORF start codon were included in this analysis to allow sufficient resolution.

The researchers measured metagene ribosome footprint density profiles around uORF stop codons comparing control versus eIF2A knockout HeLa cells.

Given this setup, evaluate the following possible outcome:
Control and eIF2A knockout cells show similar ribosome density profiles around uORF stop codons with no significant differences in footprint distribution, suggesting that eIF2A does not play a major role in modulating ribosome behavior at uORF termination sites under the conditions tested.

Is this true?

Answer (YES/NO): YES